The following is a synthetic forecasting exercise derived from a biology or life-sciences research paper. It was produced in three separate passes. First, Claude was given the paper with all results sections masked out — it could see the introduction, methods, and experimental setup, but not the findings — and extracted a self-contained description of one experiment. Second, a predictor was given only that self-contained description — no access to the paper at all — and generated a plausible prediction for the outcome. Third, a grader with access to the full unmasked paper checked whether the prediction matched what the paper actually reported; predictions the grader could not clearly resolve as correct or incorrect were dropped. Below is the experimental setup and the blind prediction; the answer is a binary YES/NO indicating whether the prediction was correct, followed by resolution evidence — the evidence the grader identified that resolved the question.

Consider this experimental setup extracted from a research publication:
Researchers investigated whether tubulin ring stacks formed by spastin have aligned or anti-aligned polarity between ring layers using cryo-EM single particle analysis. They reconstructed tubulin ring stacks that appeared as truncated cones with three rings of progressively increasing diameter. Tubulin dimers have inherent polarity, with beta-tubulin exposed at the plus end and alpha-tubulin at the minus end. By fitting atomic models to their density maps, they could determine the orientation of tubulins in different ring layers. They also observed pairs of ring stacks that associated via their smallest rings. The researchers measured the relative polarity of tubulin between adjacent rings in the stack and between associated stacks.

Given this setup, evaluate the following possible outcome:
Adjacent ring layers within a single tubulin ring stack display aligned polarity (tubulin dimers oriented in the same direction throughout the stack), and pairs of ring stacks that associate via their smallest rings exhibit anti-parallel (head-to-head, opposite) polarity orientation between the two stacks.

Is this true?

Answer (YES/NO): YES